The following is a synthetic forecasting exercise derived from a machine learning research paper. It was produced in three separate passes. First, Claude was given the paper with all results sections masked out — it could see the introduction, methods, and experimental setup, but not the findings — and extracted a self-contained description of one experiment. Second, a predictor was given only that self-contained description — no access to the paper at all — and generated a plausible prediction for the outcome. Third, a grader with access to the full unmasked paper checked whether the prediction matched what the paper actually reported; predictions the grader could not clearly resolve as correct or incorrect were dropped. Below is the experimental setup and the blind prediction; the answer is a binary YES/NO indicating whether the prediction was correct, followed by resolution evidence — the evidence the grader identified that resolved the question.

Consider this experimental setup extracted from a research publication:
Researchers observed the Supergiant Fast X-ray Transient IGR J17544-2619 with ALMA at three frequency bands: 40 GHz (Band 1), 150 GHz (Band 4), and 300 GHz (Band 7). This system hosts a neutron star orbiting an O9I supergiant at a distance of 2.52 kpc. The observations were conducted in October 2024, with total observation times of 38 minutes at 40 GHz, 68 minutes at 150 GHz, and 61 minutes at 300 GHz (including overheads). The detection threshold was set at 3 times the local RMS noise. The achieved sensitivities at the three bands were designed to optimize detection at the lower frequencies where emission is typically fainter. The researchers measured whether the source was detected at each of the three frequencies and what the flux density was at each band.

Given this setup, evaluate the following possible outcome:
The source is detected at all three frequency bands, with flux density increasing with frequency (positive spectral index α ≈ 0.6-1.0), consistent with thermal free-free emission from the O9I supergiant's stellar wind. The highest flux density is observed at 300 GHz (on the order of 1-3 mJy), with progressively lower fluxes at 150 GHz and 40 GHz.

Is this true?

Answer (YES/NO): NO